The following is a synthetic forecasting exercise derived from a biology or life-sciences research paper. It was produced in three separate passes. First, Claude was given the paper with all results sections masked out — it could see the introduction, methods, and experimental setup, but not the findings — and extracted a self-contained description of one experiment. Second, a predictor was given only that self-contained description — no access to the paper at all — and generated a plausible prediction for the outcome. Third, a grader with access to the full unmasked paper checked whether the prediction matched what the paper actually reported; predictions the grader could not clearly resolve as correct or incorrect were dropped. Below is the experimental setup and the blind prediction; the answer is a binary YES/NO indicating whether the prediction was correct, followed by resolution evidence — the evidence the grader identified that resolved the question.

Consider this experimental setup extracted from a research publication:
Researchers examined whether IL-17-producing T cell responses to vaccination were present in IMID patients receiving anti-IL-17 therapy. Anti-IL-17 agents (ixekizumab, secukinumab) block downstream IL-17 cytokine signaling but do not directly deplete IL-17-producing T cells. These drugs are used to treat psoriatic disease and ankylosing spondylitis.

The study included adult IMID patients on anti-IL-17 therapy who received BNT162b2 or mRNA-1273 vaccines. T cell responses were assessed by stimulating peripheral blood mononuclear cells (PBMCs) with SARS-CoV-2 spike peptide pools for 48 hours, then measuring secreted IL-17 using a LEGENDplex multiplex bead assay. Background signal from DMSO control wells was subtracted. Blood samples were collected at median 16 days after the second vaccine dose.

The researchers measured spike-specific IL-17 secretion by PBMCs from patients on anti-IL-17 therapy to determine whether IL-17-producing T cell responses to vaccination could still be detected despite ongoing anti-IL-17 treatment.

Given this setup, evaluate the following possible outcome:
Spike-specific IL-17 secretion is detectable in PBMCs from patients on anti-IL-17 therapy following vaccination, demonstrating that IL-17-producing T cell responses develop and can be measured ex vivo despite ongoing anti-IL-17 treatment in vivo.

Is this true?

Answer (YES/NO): YES